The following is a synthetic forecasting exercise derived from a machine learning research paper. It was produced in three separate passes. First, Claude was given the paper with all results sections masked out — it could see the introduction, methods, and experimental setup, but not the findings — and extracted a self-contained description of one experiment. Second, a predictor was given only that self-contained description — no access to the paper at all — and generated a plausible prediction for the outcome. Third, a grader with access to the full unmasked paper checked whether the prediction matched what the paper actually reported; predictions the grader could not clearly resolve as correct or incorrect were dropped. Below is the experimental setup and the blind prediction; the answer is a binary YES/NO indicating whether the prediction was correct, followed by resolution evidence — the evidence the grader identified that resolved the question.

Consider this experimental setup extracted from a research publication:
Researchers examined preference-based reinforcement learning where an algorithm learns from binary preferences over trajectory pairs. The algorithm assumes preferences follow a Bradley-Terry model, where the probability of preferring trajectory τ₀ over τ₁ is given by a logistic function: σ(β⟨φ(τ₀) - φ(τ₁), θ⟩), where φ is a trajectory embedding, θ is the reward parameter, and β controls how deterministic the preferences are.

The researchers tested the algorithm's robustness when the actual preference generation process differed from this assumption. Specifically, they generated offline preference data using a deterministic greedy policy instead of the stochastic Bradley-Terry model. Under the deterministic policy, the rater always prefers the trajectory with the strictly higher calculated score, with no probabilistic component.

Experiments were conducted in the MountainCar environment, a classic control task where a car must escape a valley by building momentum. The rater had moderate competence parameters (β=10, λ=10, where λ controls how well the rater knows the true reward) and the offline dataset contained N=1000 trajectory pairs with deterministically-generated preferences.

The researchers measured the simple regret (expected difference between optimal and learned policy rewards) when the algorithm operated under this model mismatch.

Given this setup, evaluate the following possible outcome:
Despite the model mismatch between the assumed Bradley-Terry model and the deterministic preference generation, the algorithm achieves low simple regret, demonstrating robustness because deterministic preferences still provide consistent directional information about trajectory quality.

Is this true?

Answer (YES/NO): YES